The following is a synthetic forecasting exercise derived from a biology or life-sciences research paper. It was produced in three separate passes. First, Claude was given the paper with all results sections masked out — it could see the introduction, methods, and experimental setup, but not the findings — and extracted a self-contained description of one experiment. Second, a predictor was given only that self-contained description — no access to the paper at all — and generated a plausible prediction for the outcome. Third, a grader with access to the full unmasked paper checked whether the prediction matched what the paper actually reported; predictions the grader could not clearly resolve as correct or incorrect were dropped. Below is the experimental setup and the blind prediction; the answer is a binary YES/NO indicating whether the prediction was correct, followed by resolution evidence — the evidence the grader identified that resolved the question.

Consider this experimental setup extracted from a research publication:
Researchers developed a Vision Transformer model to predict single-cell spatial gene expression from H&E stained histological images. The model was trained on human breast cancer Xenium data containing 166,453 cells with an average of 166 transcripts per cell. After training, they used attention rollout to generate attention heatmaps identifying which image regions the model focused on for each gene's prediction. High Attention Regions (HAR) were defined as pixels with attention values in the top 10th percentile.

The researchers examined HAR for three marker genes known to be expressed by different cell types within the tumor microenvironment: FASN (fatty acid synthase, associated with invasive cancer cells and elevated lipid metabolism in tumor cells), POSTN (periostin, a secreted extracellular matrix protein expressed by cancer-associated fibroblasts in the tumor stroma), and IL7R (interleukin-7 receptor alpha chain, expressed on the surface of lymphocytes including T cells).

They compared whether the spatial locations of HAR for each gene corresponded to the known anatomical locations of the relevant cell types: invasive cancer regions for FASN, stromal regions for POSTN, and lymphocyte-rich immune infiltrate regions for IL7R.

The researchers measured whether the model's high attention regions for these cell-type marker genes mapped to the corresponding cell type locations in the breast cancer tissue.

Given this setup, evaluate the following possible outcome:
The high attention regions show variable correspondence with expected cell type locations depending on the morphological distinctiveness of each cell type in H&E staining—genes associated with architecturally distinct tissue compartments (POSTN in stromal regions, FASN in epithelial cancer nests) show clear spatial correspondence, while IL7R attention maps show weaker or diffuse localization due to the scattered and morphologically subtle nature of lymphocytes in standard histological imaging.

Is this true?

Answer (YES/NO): NO